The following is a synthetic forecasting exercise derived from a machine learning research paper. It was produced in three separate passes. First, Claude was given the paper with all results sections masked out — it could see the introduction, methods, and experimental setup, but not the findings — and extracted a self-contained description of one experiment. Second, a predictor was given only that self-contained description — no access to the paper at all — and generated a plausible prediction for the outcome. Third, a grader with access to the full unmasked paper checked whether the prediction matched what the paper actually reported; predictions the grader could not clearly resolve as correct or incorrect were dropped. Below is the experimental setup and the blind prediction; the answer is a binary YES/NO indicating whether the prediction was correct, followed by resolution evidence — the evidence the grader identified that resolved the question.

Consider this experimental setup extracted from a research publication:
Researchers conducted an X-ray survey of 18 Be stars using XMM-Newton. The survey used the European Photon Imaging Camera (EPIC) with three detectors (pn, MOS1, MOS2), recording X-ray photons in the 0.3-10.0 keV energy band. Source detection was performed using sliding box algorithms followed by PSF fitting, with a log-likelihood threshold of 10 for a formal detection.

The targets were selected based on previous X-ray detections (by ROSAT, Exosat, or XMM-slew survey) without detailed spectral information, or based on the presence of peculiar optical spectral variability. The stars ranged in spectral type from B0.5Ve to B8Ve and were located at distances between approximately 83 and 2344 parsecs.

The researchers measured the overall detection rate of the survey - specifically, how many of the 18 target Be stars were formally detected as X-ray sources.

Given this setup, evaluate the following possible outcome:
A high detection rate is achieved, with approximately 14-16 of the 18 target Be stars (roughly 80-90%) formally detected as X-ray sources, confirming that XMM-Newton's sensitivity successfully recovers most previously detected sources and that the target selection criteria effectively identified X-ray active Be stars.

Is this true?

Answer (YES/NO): YES